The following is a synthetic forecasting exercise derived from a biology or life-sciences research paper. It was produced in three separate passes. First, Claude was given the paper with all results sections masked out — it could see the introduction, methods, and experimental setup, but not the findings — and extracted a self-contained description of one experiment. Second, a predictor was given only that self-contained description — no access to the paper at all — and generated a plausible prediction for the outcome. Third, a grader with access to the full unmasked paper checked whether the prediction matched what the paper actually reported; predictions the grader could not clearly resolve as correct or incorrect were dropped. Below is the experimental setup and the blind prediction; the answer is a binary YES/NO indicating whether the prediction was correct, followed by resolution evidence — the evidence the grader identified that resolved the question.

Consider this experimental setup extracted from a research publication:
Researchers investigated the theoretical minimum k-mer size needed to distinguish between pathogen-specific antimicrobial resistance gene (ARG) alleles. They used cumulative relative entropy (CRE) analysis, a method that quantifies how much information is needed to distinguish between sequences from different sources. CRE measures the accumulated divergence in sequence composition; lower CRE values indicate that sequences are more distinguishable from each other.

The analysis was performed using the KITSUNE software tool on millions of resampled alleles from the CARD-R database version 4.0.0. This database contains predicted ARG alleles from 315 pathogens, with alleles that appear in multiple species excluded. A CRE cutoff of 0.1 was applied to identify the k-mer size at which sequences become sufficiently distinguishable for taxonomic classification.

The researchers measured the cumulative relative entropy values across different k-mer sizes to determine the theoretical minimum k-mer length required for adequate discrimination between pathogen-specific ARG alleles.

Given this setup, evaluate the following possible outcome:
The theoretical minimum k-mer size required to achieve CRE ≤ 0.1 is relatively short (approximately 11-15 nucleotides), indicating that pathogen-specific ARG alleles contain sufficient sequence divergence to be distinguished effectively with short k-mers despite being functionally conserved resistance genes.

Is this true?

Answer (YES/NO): YES